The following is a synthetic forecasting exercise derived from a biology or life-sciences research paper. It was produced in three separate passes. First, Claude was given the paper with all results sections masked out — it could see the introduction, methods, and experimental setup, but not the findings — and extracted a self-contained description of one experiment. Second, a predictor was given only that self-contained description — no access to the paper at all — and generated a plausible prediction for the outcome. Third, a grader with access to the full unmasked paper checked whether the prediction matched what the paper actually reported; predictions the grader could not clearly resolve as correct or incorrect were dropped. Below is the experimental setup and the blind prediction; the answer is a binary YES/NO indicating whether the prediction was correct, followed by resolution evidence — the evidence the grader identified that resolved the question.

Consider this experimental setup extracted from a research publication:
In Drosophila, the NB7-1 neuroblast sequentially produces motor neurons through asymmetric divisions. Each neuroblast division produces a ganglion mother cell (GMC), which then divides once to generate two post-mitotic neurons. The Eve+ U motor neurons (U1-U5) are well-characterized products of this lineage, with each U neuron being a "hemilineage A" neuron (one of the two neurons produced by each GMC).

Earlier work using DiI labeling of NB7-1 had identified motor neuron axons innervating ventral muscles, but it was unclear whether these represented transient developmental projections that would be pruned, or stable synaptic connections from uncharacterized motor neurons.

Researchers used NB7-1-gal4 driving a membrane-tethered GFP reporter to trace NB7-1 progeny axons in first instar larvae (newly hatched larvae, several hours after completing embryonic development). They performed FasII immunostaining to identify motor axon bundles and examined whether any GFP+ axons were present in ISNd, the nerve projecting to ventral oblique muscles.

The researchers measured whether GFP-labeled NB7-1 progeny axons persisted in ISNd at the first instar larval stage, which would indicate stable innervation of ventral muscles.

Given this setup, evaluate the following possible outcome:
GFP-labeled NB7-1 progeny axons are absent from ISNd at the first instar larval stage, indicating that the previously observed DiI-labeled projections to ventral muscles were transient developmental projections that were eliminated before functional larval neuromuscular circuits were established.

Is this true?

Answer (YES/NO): NO